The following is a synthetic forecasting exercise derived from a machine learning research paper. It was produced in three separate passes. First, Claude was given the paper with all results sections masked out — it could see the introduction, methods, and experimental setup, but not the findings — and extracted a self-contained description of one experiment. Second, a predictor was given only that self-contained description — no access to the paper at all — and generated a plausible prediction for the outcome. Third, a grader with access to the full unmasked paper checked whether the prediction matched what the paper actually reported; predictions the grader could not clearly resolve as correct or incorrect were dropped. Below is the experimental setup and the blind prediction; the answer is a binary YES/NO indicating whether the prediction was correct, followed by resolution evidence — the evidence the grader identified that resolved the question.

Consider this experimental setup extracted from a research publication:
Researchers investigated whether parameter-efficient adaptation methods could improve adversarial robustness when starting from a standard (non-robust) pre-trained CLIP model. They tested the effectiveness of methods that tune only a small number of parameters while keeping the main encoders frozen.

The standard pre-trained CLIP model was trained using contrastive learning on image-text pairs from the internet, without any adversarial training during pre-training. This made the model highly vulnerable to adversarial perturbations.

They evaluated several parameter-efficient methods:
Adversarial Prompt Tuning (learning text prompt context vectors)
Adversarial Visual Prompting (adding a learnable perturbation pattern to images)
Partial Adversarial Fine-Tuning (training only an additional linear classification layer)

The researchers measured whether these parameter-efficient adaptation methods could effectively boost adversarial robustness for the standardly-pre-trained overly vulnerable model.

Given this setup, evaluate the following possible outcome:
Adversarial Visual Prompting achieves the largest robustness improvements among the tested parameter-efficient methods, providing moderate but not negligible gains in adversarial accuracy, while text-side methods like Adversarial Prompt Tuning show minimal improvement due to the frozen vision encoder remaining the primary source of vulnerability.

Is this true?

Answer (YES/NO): NO